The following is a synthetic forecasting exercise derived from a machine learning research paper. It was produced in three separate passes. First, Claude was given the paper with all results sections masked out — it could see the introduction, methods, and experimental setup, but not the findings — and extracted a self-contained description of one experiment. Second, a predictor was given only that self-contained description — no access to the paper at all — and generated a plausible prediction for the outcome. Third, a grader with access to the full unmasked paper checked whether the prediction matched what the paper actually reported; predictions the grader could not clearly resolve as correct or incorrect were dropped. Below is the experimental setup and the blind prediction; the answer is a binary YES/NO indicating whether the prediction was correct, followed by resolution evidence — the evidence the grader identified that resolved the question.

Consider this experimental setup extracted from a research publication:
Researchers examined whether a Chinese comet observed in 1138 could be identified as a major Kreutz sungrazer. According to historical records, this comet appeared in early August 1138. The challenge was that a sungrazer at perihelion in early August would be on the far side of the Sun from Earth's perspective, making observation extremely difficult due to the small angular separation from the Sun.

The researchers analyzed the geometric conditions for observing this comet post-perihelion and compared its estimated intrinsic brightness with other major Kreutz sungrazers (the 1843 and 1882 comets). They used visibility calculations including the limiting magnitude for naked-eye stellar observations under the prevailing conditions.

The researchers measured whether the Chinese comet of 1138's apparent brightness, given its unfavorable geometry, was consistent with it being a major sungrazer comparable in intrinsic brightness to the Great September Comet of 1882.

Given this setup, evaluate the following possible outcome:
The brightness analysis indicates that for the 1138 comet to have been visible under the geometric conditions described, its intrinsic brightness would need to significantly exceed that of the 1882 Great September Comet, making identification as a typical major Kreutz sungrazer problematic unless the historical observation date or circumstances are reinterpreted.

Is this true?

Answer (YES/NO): NO